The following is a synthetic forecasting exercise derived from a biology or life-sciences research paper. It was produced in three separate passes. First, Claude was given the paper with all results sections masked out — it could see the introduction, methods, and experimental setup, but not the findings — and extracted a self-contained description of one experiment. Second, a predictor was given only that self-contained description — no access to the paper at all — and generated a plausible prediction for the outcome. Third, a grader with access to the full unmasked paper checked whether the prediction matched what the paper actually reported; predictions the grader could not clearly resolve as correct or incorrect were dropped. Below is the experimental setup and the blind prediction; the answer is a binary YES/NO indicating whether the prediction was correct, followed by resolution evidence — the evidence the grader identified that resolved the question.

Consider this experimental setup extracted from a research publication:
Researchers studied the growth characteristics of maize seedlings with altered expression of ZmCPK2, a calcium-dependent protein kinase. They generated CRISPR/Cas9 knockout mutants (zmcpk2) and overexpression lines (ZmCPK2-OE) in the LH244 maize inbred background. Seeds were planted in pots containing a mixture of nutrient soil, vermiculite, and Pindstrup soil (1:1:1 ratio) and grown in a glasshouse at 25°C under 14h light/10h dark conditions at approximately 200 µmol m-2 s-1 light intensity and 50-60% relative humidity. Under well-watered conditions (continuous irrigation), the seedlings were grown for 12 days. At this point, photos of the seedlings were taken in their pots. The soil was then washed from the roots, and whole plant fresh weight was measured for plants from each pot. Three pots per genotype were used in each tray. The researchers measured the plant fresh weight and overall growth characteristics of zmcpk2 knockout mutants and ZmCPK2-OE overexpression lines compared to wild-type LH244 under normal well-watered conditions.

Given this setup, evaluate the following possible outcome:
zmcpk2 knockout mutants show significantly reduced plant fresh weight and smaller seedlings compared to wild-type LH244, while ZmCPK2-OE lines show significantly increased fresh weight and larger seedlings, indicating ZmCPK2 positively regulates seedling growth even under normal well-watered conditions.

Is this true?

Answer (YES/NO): NO